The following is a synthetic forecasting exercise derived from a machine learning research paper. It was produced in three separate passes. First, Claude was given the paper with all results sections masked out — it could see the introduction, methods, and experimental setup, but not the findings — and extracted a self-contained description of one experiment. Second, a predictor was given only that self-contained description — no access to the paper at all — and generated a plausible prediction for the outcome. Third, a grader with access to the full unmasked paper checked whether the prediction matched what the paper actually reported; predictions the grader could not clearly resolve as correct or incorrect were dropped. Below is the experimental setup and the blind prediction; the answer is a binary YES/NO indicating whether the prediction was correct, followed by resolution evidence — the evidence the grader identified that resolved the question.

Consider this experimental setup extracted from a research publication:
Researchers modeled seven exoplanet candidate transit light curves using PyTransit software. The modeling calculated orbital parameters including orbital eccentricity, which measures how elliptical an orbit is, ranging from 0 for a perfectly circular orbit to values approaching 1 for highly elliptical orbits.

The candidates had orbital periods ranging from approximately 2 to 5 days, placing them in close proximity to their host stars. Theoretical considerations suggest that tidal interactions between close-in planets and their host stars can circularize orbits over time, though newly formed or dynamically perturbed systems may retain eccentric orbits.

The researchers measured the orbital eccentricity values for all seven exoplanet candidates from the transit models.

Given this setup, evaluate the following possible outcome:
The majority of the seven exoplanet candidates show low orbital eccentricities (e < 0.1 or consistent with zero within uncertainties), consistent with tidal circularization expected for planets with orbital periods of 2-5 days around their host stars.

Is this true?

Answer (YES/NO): YES